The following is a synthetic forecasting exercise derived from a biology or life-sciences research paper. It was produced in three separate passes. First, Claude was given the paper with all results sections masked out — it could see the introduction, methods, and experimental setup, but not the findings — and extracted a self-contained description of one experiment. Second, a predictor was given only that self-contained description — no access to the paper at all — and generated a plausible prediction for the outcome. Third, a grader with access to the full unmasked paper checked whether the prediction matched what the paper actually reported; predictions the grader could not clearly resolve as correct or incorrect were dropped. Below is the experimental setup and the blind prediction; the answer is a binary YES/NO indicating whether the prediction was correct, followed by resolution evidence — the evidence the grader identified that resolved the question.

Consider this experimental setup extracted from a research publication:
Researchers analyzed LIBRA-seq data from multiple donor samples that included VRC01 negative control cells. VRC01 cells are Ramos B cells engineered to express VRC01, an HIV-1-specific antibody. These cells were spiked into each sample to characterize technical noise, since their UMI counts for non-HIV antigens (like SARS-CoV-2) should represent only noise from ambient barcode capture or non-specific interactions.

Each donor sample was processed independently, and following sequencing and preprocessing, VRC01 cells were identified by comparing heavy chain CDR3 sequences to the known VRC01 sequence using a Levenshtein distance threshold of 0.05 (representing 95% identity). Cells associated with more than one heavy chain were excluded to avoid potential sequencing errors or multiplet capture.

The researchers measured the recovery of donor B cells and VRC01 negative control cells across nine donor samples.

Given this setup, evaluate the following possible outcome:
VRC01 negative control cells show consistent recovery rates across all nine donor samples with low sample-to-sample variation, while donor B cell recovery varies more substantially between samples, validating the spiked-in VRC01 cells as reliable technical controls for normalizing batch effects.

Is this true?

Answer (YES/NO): NO